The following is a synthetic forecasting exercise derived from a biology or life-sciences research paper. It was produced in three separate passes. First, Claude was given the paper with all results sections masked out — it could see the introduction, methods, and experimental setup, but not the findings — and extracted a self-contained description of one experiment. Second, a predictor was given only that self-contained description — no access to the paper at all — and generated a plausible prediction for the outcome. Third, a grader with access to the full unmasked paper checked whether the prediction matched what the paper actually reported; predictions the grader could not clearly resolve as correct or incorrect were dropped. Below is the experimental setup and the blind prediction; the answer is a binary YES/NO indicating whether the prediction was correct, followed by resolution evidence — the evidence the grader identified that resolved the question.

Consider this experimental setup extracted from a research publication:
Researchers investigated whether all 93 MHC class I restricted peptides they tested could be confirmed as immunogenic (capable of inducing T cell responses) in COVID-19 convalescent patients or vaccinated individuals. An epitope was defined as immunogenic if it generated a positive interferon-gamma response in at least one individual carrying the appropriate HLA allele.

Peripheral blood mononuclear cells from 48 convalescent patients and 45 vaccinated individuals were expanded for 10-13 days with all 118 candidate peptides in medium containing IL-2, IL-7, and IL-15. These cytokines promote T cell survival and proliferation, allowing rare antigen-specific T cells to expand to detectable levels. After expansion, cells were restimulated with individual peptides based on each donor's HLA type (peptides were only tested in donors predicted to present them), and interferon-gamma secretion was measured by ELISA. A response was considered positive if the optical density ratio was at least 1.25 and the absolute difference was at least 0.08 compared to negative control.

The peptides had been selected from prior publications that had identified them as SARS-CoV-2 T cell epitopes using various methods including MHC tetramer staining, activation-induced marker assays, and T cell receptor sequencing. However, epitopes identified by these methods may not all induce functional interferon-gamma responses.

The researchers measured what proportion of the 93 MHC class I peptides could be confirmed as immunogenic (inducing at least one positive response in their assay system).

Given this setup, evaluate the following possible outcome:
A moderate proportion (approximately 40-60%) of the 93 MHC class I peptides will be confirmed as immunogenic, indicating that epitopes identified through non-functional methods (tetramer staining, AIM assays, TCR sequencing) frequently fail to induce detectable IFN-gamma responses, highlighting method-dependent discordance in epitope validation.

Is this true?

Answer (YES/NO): NO